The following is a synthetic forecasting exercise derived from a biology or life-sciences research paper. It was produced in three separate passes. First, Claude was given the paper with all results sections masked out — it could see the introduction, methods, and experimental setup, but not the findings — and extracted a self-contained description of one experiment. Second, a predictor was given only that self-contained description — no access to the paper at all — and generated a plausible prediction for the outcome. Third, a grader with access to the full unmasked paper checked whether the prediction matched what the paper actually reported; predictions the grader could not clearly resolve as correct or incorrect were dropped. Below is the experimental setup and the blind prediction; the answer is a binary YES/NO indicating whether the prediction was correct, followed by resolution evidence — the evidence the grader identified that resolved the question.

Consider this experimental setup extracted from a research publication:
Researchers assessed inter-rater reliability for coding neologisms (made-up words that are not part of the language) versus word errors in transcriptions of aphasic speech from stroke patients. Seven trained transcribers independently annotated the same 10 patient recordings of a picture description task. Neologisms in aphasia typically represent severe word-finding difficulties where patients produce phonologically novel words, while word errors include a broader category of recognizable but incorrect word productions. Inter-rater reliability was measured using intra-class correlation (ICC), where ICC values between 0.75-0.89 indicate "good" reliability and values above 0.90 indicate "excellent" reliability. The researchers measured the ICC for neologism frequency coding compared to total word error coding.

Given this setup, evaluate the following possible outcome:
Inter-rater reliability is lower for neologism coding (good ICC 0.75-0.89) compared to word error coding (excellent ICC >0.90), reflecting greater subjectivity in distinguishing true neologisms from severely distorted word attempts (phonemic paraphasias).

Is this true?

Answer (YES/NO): NO